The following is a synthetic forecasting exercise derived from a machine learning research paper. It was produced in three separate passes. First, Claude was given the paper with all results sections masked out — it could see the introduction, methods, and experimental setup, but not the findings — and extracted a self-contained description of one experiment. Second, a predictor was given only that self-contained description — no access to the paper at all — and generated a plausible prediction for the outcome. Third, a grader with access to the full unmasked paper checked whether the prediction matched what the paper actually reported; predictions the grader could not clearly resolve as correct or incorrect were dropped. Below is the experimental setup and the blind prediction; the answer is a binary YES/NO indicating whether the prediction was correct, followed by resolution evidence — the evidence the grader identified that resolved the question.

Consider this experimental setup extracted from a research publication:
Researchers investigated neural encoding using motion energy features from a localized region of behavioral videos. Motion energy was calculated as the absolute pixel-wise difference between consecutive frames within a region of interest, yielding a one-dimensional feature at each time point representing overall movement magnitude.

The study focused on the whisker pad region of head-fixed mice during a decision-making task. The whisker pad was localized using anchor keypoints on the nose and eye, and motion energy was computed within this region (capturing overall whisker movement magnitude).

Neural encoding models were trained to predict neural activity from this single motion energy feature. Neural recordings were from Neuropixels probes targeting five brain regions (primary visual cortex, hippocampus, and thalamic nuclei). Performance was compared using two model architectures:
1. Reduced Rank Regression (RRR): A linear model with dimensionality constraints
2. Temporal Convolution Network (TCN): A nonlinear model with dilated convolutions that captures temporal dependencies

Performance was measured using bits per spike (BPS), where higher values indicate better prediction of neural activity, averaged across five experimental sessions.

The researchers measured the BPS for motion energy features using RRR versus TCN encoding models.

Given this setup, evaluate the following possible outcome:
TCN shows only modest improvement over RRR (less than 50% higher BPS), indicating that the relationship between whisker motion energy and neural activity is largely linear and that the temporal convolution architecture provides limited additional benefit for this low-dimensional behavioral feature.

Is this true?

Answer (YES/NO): YES